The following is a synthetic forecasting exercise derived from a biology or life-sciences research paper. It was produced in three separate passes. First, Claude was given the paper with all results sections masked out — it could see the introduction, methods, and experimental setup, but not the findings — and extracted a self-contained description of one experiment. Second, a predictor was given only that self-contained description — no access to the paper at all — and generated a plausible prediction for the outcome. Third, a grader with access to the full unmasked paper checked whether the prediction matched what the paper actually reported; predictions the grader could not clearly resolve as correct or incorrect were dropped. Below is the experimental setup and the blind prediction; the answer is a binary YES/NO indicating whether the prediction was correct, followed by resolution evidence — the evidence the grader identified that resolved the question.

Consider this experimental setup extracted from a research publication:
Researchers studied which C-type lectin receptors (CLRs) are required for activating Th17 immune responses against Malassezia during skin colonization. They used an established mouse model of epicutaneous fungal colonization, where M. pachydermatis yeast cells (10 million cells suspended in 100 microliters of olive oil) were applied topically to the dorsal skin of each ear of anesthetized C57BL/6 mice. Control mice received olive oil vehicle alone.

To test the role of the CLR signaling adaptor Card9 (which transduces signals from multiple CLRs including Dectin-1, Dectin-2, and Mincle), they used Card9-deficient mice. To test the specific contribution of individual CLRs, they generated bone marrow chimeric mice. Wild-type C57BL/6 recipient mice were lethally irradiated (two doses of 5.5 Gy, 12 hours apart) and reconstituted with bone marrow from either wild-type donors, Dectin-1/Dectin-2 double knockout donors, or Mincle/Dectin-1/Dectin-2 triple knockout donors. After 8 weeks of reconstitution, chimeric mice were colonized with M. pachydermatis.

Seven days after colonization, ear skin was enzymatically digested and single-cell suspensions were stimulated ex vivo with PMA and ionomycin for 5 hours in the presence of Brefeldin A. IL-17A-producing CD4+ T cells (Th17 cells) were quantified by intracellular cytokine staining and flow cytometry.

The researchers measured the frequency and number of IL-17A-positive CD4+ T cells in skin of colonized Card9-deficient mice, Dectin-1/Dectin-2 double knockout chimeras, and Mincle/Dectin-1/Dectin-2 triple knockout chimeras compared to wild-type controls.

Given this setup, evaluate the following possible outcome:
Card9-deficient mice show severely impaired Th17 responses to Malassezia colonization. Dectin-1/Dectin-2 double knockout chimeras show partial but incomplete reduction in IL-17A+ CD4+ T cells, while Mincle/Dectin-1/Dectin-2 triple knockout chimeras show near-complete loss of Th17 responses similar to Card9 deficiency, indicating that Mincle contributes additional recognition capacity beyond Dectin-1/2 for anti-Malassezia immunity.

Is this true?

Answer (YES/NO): NO